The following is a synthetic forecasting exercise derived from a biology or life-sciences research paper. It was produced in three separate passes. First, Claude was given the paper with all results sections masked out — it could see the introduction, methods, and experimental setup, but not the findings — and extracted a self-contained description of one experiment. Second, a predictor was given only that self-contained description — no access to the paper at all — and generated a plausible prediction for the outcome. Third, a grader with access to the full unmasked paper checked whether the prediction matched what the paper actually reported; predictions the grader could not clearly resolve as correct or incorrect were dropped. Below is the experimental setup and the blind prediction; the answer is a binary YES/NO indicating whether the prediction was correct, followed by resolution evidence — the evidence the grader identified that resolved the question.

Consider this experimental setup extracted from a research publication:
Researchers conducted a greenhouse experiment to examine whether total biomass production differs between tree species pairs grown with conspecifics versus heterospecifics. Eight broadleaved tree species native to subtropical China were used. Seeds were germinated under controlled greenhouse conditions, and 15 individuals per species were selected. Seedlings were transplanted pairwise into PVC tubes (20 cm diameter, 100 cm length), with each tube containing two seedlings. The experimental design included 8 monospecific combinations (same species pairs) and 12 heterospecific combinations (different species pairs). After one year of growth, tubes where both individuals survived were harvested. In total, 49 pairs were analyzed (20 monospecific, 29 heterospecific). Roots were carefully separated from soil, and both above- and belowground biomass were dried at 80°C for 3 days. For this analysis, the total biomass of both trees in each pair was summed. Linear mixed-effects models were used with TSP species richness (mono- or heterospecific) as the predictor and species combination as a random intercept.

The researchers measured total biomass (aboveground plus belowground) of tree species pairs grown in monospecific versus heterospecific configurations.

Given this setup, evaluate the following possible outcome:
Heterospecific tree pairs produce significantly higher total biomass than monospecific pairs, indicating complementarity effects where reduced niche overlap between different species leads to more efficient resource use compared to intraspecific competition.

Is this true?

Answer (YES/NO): NO